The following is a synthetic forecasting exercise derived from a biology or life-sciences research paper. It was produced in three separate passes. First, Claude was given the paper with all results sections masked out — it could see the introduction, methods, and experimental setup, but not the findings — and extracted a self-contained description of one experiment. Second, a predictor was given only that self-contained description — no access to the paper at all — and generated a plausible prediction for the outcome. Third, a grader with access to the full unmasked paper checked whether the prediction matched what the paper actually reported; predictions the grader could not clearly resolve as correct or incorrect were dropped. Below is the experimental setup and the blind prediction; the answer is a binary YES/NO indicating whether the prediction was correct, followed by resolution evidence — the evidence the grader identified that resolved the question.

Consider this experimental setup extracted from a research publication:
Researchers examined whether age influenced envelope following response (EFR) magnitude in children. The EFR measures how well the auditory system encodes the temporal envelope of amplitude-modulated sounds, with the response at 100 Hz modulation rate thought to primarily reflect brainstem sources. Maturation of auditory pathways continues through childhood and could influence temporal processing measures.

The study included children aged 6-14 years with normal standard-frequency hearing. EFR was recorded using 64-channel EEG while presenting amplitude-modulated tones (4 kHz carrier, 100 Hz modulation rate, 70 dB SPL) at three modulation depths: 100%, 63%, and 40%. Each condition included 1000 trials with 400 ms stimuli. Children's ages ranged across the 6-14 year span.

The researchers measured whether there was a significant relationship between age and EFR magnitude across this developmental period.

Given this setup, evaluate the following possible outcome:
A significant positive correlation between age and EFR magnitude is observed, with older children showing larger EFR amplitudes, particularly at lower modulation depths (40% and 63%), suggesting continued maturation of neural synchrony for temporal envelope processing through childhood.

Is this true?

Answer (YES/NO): NO